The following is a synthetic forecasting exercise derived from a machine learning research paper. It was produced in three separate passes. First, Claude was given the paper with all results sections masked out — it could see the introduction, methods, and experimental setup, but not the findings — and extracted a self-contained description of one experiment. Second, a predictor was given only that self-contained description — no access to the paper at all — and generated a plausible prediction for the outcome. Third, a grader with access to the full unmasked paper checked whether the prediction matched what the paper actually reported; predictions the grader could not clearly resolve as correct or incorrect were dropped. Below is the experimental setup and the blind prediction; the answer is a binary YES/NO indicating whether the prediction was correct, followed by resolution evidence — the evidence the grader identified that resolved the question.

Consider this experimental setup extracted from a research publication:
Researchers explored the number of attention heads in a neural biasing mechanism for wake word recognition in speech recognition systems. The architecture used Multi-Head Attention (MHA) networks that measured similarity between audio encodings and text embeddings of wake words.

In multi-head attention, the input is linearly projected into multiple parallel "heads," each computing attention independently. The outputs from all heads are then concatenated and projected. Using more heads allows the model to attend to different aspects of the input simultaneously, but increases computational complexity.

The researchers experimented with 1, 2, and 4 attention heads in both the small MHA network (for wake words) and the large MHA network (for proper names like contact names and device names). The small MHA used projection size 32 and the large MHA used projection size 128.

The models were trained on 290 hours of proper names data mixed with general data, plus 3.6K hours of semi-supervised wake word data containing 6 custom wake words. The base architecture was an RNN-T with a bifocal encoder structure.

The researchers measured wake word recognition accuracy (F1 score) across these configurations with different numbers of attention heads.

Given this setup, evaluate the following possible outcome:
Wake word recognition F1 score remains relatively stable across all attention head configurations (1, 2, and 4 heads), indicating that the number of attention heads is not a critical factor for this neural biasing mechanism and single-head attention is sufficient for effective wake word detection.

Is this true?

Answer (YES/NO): YES